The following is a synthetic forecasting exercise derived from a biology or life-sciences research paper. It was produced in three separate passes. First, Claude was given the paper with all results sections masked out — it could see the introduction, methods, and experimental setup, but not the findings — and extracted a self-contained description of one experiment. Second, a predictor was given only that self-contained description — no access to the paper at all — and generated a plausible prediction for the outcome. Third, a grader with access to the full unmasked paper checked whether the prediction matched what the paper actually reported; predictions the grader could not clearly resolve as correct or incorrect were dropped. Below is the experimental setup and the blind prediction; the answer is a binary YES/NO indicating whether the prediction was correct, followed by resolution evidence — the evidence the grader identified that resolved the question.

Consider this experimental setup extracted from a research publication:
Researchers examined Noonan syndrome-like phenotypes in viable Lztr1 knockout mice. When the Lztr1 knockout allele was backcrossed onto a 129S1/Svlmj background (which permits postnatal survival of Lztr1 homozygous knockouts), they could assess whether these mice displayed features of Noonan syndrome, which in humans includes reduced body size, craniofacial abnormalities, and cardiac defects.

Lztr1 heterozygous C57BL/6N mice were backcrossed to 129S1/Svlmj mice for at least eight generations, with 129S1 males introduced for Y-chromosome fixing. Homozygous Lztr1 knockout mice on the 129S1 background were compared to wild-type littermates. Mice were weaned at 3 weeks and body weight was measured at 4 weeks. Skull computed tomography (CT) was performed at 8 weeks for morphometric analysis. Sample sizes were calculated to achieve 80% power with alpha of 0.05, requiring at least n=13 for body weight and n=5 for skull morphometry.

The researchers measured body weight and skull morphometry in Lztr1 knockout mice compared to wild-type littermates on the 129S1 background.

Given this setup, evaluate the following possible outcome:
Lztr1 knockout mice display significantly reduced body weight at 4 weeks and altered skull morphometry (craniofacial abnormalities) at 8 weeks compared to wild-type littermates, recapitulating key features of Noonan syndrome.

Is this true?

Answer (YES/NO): NO